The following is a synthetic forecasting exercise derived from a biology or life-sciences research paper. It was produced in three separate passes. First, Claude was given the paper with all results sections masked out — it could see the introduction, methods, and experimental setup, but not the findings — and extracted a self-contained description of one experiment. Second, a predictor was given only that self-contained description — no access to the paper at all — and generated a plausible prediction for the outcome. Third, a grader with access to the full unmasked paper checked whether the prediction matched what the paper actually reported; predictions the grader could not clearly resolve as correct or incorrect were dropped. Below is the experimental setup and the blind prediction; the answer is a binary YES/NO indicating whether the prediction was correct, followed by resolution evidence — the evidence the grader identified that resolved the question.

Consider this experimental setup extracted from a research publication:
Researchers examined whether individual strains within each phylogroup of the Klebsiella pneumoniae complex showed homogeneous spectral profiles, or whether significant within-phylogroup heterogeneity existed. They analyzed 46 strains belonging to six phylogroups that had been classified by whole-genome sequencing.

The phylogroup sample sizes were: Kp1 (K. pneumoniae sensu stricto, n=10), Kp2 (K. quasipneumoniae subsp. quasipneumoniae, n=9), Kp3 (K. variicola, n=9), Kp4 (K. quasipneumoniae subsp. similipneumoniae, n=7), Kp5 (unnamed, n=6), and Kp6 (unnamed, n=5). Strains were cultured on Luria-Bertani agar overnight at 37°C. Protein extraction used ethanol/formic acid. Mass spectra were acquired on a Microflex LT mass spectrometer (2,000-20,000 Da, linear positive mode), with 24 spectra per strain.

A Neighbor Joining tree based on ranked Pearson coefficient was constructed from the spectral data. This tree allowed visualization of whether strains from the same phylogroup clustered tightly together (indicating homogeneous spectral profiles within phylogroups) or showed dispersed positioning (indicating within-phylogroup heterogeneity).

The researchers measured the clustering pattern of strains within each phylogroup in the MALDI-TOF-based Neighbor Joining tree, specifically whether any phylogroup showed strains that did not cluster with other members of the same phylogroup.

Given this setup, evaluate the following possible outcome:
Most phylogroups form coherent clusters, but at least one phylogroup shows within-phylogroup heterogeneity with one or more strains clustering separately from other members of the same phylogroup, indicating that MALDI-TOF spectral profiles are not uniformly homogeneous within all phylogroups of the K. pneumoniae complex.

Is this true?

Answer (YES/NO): NO